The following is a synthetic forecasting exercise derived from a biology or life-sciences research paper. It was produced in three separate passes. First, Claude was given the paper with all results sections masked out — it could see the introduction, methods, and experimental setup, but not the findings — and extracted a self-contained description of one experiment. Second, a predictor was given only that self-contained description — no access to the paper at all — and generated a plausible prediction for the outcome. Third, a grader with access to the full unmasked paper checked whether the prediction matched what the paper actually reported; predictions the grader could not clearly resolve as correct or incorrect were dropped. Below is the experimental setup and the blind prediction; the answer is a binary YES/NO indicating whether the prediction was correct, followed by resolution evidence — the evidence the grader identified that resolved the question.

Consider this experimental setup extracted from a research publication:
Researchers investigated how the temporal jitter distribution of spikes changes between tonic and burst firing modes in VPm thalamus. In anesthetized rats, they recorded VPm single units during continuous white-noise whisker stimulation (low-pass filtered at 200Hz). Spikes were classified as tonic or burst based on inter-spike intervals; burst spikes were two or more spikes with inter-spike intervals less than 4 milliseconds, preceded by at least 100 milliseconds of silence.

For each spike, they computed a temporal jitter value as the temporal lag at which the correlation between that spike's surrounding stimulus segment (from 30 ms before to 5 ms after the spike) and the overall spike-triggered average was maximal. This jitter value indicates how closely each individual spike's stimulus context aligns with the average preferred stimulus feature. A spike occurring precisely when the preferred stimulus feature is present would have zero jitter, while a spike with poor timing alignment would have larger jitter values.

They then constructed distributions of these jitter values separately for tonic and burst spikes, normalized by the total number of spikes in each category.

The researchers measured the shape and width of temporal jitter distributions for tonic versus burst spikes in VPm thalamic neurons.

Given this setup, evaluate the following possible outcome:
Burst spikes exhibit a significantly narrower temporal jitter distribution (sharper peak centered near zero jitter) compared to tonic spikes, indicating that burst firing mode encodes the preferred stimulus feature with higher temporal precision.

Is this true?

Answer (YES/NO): NO